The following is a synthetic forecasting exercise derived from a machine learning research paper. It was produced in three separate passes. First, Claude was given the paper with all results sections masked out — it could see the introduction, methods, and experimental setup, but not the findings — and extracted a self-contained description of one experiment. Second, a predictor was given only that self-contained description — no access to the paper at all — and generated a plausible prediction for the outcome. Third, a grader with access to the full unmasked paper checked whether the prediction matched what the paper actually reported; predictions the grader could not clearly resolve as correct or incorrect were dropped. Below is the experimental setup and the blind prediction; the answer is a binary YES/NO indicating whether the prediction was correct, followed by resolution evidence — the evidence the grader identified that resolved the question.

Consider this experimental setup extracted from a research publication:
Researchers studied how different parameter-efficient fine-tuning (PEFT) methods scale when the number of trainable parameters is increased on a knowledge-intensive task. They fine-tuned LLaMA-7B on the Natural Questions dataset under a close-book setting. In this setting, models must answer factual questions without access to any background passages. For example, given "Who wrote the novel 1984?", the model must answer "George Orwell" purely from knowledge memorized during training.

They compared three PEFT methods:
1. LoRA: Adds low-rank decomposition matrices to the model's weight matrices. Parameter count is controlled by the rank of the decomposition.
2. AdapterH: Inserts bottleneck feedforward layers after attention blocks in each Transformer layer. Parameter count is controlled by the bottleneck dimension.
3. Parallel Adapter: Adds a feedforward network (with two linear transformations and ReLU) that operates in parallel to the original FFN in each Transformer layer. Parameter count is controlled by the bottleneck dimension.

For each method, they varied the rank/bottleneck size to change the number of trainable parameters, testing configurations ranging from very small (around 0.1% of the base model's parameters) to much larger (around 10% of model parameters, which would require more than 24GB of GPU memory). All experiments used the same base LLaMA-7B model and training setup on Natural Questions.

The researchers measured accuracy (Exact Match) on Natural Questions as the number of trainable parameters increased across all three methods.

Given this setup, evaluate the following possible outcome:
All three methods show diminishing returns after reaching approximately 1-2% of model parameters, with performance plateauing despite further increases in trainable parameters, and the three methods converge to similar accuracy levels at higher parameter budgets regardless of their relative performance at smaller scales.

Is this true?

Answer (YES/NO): NO